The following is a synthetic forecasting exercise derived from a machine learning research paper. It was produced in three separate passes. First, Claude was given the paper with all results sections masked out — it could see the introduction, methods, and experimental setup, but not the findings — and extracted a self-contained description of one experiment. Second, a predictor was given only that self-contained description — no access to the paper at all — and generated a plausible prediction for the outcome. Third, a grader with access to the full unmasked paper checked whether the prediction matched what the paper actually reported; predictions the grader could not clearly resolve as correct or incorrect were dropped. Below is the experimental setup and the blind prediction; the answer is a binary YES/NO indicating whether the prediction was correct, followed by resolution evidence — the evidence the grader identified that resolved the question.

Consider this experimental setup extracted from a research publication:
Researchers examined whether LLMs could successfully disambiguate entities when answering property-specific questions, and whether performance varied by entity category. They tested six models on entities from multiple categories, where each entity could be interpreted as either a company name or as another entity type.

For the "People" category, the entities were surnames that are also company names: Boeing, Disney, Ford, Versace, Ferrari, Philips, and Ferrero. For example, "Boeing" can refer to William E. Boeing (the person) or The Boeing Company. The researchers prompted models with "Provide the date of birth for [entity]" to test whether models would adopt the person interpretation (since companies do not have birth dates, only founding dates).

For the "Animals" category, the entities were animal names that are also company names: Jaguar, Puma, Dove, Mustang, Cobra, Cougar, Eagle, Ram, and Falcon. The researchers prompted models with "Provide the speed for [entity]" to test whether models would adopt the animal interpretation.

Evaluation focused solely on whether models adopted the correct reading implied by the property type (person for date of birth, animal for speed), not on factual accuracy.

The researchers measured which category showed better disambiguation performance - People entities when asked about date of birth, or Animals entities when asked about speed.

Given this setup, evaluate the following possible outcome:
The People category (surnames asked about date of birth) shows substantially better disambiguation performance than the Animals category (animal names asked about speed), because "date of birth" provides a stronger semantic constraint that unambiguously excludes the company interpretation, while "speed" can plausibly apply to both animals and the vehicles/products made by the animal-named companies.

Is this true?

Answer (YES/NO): NO